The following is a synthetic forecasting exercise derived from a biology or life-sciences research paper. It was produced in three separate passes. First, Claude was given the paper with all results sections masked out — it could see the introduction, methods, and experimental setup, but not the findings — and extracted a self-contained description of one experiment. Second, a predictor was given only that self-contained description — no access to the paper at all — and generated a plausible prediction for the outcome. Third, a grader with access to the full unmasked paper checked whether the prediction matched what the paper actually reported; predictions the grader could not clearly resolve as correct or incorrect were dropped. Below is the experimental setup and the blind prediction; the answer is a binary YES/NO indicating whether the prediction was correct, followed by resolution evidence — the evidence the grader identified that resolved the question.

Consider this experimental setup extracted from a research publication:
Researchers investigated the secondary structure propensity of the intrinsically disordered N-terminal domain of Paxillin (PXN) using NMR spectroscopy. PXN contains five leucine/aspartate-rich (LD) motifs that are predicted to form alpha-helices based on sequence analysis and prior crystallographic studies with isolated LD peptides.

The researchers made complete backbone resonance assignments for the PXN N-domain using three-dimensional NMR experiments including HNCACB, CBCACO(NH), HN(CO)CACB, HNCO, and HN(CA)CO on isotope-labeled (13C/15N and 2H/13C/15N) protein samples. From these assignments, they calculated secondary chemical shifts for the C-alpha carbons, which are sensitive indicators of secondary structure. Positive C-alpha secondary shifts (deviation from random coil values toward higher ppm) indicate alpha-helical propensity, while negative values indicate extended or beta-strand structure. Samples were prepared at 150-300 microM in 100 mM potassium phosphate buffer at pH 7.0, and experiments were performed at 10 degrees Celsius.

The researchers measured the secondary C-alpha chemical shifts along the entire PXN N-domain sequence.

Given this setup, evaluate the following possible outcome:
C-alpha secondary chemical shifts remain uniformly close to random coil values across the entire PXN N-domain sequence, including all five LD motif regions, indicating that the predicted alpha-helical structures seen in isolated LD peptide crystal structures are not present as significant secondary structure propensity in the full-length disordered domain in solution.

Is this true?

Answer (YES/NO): NO